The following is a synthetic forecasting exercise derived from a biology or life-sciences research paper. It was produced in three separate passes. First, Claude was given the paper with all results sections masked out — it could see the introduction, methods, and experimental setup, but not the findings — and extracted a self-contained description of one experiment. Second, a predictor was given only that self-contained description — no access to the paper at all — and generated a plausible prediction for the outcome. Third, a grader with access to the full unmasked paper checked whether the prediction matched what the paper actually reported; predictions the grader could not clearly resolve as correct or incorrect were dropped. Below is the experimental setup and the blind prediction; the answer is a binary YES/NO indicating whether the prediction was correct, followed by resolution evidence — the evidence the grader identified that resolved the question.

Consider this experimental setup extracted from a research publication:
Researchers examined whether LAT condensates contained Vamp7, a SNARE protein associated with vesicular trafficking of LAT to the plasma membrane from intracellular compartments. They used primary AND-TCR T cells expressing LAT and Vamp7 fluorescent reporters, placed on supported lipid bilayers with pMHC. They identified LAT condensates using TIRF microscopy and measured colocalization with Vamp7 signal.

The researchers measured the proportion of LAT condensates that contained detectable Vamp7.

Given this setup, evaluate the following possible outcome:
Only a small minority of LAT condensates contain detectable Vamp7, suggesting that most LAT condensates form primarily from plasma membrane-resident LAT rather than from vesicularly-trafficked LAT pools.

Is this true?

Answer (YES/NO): NO